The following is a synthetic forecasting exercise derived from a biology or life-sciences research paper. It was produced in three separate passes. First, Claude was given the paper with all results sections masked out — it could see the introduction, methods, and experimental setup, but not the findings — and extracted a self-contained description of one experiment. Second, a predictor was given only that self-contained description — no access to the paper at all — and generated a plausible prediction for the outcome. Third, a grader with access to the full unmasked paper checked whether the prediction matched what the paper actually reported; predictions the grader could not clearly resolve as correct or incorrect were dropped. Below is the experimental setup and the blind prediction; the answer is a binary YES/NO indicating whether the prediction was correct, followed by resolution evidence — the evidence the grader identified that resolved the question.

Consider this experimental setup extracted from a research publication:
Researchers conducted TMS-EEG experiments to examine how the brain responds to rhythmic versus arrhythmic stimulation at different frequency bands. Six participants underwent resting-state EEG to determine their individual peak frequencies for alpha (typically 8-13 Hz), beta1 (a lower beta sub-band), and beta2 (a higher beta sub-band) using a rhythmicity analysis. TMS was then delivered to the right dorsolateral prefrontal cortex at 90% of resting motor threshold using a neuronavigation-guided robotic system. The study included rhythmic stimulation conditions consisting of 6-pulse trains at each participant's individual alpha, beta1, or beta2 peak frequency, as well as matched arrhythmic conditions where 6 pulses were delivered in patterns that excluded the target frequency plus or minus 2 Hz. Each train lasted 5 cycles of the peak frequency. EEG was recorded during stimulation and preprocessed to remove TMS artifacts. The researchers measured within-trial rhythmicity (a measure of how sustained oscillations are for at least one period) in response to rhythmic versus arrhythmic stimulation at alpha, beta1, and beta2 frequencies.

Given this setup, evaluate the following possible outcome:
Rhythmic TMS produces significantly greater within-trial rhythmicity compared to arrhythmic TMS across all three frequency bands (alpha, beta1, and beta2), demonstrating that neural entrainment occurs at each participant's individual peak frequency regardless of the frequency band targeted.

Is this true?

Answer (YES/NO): NO